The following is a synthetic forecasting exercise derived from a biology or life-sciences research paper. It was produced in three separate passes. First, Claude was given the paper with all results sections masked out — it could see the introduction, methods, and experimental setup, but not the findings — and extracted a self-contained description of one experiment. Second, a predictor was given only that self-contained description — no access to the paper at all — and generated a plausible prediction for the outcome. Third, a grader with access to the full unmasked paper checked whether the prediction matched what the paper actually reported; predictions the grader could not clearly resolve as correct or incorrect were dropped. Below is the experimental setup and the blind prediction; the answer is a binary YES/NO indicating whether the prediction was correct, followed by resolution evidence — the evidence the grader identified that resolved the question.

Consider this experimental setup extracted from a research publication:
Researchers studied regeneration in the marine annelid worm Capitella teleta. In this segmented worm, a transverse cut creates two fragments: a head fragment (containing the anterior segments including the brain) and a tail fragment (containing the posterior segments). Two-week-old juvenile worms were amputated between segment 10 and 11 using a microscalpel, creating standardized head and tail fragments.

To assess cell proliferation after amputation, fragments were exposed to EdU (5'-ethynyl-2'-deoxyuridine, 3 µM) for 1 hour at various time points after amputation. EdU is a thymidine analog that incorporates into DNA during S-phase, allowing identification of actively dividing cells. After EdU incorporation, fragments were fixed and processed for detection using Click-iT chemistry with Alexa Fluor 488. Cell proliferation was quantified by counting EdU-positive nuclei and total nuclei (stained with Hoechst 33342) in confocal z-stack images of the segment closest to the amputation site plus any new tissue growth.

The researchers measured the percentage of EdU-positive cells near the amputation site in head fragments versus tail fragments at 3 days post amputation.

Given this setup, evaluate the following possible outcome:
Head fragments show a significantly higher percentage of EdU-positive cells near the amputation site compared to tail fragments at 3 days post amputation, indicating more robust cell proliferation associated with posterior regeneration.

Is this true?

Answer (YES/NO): YES